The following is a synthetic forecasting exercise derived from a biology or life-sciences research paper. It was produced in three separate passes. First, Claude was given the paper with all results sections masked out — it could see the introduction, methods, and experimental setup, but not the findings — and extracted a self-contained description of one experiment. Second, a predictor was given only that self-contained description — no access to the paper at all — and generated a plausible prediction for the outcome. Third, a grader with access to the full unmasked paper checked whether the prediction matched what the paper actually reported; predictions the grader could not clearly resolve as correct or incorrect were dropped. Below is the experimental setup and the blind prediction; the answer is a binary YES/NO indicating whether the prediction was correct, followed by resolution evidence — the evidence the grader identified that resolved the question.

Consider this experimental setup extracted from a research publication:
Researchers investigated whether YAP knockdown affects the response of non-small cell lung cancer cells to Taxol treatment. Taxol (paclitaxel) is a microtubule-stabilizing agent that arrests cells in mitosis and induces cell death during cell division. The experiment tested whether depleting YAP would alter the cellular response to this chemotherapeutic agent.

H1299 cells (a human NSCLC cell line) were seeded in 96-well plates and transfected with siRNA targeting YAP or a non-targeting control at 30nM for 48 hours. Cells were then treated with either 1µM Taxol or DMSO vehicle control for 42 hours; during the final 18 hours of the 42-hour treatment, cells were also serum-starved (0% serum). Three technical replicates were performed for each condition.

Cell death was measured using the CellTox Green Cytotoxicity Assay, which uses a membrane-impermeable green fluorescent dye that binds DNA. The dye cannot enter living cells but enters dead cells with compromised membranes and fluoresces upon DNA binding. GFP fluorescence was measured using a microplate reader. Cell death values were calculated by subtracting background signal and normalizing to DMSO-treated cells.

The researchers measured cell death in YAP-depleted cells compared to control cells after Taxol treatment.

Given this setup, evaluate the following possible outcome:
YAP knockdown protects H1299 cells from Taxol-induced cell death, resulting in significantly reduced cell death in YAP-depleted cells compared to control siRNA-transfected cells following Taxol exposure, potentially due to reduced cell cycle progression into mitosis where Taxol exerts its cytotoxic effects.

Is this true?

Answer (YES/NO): YES